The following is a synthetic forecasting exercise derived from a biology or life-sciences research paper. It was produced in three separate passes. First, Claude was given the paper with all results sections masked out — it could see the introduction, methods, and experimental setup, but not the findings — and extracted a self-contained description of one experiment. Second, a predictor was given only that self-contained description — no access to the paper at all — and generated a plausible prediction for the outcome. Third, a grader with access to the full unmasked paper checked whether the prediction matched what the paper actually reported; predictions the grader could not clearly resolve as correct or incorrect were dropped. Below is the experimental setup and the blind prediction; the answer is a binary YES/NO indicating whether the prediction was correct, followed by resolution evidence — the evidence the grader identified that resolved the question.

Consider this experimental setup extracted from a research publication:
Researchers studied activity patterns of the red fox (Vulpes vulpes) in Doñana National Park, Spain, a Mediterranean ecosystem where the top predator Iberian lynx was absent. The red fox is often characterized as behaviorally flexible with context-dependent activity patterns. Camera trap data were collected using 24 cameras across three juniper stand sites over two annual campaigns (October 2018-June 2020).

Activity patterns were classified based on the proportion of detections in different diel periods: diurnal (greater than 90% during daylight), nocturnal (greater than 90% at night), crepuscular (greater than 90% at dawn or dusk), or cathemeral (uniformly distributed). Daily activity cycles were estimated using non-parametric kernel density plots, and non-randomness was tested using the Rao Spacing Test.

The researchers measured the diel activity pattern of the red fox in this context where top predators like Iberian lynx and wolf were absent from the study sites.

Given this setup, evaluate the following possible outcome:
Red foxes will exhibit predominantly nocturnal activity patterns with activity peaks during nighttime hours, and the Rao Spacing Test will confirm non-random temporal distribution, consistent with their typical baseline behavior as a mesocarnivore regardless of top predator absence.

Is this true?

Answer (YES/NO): NO